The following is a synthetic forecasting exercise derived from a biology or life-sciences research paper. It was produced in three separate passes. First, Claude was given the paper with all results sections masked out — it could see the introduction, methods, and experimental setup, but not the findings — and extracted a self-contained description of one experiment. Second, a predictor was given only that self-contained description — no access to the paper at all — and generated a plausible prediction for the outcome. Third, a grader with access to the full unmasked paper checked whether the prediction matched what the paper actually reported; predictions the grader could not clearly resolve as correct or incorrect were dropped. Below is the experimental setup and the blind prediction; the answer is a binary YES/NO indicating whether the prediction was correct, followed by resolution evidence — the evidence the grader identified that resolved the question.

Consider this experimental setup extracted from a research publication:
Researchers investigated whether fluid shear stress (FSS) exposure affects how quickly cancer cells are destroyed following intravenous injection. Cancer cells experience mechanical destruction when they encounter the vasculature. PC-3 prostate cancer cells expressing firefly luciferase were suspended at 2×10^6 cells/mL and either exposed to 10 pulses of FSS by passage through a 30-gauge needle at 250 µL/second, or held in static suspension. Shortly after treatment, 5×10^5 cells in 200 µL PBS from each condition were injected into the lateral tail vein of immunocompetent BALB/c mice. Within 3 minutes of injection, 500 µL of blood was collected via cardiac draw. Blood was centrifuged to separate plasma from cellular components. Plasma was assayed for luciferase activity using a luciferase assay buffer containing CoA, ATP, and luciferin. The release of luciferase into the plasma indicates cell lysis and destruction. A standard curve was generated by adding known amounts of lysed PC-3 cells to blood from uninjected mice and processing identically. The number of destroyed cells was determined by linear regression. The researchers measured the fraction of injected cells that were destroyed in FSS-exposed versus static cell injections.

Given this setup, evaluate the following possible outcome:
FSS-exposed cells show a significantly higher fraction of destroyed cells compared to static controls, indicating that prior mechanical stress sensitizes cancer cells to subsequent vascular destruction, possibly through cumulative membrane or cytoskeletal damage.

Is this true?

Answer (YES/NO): NO